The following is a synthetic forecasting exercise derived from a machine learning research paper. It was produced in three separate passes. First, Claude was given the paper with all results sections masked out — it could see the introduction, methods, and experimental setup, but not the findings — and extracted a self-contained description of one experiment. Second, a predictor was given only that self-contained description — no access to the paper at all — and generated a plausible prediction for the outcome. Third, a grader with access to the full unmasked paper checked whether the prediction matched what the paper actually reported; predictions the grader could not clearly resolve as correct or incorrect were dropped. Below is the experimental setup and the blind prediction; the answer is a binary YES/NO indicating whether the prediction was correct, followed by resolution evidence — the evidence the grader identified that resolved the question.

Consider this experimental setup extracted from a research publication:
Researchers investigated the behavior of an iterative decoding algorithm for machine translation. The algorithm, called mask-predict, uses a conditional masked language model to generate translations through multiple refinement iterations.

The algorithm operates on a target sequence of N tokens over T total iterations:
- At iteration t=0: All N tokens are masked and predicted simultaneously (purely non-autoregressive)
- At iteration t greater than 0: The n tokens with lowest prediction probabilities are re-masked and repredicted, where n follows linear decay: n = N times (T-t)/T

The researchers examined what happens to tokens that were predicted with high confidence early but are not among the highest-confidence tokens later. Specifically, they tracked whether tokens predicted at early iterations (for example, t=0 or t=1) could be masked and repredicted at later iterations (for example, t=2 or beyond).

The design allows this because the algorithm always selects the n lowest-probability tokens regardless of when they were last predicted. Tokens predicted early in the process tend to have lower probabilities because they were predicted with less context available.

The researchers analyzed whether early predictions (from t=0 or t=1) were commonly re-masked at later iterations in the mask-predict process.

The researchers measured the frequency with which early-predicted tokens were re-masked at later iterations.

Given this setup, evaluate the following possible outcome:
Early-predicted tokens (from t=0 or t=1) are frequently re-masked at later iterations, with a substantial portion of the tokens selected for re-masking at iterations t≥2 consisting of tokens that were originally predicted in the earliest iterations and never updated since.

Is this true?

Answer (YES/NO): YES